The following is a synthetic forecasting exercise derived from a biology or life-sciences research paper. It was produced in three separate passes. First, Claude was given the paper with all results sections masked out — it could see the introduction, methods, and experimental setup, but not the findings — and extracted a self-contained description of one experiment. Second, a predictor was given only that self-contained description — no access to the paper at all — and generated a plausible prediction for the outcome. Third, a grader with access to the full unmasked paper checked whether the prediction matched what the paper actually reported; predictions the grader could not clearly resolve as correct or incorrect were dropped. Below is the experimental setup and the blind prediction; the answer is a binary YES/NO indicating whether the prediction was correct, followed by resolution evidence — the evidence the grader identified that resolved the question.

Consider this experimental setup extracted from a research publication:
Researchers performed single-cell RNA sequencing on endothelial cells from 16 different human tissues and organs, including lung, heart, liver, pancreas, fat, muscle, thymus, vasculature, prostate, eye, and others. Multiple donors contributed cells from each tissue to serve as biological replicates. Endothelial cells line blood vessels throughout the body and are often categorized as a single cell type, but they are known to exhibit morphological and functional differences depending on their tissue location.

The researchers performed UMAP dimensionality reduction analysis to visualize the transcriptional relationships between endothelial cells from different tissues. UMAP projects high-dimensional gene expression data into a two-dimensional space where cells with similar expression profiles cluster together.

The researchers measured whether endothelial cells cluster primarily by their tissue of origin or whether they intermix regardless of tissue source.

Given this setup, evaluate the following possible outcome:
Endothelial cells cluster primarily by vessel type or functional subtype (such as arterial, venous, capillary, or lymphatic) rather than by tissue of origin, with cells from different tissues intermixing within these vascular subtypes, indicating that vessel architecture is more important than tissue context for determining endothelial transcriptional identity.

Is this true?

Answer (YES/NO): NO